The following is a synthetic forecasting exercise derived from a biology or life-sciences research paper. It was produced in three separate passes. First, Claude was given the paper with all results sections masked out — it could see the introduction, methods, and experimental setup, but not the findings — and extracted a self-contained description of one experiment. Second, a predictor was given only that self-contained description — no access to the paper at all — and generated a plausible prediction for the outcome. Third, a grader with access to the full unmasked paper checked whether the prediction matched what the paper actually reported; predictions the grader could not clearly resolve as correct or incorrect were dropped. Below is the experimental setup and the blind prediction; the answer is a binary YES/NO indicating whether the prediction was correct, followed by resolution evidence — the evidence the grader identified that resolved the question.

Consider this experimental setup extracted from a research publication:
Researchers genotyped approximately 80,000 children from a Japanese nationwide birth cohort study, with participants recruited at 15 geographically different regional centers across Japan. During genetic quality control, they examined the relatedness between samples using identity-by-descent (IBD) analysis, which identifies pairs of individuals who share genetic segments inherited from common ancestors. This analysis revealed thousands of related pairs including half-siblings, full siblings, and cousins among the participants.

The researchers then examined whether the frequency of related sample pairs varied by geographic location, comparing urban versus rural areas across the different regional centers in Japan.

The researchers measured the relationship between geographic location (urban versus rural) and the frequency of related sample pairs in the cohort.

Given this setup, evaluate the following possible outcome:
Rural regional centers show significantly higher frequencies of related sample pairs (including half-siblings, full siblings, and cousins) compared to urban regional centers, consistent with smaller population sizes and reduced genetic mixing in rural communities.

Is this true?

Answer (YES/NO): YES